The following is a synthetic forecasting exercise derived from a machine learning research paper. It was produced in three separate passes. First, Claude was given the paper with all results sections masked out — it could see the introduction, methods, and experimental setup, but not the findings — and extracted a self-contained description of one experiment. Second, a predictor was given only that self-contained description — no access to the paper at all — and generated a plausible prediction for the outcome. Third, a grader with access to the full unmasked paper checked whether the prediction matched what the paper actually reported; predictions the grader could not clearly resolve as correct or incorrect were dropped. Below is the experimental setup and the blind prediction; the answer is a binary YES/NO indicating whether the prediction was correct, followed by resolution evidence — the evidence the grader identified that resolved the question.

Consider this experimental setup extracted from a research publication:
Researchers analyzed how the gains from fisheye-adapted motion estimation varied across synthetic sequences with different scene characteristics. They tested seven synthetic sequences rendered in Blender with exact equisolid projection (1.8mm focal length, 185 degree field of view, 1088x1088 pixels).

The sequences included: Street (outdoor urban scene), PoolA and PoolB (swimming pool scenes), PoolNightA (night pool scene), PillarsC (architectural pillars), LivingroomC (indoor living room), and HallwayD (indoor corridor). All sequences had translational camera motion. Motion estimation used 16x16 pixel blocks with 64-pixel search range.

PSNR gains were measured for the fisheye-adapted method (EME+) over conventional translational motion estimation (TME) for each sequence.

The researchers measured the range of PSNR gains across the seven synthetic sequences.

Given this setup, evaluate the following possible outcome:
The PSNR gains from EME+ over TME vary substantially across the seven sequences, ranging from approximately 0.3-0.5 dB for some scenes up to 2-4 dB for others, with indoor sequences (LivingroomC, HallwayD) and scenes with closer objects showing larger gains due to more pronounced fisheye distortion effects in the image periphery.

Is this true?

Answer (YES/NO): NO